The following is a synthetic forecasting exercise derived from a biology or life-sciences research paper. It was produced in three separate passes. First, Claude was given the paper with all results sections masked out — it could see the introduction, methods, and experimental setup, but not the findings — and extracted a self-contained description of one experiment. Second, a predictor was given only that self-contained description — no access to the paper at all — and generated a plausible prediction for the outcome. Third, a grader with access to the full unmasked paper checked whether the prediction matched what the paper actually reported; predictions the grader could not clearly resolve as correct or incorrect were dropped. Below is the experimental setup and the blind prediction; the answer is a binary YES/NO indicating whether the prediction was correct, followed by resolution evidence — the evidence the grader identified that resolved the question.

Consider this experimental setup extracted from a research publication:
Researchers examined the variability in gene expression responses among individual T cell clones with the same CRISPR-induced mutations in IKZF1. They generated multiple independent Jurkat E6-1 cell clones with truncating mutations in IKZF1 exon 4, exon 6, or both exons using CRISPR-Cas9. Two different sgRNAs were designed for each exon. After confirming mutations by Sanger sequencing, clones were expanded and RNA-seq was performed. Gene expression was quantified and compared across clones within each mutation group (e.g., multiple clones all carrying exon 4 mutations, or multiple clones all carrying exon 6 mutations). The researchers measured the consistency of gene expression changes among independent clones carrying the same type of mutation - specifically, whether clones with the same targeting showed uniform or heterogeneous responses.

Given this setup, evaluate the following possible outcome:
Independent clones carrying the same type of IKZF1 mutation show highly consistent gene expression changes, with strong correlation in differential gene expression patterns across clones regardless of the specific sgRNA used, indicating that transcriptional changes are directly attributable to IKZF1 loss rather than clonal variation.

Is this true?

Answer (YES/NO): NO